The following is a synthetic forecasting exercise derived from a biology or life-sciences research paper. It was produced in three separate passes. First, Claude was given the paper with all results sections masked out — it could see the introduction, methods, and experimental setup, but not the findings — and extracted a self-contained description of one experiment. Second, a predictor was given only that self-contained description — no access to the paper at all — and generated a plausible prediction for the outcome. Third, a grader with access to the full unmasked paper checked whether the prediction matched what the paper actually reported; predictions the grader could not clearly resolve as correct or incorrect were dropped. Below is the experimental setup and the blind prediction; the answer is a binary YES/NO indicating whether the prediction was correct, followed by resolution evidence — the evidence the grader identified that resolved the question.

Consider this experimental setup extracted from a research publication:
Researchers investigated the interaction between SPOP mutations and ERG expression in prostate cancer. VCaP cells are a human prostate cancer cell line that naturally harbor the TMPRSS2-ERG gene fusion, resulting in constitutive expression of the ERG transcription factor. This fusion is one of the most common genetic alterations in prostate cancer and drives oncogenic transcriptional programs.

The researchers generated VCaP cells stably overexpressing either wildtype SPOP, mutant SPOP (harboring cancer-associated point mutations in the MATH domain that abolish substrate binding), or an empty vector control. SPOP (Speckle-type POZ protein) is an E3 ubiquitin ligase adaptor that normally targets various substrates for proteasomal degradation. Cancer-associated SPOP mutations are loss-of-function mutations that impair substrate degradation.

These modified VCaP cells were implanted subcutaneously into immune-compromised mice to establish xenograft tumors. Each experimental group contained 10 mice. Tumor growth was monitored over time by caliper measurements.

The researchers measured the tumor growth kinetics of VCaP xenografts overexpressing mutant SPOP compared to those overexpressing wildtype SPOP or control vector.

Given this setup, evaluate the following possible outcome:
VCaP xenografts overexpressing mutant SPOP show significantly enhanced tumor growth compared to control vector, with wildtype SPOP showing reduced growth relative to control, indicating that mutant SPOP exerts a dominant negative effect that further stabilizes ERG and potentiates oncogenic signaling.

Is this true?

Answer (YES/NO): NO